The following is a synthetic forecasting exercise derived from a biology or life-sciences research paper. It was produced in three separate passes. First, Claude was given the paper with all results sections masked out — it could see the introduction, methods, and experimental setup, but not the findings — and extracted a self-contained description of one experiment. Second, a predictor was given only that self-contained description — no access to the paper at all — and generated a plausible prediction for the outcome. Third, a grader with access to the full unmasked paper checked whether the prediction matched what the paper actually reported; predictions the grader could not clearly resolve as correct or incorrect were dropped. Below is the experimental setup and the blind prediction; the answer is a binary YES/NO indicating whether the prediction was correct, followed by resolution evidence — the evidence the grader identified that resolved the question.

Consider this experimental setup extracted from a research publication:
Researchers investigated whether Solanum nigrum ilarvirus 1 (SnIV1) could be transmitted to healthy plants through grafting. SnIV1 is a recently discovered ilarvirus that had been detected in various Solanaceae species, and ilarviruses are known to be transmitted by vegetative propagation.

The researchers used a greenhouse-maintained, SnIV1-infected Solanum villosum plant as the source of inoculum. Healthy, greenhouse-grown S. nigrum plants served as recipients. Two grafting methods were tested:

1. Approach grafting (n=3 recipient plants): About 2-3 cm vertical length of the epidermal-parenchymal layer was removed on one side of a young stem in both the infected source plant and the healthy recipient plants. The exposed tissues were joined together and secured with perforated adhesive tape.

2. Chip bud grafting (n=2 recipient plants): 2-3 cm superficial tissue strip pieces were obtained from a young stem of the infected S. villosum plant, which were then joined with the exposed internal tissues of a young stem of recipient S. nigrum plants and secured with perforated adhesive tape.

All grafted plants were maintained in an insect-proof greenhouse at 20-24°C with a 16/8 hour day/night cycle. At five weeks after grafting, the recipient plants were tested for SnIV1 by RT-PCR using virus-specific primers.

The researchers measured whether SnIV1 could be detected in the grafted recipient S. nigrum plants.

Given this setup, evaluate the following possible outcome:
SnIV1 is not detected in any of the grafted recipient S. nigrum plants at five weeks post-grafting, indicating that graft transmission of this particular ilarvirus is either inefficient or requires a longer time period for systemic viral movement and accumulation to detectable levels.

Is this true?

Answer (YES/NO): NO